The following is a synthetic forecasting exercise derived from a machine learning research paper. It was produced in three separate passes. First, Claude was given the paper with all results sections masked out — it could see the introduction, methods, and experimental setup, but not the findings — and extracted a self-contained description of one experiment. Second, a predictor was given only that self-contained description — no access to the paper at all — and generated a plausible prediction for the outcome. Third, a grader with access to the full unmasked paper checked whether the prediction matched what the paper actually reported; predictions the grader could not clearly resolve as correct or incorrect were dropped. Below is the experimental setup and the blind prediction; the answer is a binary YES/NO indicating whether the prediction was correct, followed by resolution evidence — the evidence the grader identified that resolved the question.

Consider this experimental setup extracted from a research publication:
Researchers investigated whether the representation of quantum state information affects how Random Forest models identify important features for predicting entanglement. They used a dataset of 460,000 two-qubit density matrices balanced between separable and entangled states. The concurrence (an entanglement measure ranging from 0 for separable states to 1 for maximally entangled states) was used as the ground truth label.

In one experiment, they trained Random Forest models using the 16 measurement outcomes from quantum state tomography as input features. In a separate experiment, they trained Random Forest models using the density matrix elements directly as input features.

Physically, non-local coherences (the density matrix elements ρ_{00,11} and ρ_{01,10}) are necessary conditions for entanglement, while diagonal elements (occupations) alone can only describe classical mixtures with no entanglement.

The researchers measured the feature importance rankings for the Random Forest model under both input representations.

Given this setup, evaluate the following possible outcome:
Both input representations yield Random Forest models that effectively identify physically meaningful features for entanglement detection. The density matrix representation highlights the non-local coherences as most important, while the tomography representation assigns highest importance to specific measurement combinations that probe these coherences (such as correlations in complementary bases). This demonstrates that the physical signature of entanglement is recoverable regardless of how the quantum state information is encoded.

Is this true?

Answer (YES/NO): NO